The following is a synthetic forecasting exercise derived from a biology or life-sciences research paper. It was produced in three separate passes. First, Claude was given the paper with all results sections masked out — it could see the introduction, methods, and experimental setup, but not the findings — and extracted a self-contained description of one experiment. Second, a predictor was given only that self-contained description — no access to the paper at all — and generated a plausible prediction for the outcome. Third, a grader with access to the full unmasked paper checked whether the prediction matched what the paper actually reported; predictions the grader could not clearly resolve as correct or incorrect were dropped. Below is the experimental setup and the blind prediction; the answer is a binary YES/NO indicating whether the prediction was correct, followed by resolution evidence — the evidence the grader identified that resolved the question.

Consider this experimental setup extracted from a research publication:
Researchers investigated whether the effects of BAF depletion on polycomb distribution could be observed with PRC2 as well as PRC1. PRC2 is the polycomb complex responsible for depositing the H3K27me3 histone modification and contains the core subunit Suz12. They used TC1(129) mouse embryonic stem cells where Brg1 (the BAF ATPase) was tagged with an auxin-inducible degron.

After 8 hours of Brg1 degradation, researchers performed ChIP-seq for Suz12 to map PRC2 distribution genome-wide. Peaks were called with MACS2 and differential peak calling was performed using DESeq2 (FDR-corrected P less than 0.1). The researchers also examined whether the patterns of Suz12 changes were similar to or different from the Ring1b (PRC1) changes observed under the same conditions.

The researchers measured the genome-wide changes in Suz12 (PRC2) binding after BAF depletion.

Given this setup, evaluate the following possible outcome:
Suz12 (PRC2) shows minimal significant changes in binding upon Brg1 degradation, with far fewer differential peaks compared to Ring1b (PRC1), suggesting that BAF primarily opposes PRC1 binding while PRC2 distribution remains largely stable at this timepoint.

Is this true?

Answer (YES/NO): NO